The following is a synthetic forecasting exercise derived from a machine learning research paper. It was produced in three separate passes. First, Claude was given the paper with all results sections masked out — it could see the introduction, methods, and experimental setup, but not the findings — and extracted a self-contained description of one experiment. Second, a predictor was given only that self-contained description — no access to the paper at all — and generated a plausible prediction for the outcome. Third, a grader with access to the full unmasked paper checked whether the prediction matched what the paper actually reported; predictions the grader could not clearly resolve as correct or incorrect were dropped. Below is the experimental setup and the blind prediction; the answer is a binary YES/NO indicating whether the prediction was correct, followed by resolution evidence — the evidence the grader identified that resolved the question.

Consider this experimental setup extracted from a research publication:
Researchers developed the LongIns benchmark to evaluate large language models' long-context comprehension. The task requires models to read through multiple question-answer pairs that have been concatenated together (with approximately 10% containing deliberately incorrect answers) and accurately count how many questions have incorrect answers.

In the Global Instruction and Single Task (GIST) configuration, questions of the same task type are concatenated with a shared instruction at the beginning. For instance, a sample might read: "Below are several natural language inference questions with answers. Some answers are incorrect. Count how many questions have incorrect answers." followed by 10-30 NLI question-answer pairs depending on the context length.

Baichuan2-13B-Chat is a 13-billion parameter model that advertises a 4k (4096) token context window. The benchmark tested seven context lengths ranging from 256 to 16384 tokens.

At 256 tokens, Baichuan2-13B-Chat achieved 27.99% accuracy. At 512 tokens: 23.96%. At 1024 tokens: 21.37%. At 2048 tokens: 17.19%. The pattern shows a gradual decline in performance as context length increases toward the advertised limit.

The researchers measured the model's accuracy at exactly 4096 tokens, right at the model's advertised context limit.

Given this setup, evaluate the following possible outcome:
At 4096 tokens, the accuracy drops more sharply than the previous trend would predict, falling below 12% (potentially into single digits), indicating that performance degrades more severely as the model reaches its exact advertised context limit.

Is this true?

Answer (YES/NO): NO